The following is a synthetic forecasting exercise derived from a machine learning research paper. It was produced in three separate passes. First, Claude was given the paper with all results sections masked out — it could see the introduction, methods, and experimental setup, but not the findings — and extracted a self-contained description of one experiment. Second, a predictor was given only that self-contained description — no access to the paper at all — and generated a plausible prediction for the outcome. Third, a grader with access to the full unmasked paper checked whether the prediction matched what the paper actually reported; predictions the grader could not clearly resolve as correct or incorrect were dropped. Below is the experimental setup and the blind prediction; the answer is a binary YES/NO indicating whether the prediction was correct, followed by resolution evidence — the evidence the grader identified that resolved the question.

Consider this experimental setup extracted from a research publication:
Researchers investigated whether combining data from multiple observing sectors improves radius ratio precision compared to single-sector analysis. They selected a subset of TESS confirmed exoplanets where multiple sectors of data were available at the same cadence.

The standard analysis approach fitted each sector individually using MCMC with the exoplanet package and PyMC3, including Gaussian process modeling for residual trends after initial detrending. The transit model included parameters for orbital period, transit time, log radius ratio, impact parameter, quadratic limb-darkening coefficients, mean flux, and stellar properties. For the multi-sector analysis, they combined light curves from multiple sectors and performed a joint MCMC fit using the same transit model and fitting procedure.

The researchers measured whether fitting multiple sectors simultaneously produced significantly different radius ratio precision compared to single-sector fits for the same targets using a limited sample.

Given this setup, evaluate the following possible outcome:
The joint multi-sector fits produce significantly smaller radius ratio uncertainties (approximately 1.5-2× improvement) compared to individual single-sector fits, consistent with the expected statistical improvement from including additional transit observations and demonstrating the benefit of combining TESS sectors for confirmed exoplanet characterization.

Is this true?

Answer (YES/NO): NO